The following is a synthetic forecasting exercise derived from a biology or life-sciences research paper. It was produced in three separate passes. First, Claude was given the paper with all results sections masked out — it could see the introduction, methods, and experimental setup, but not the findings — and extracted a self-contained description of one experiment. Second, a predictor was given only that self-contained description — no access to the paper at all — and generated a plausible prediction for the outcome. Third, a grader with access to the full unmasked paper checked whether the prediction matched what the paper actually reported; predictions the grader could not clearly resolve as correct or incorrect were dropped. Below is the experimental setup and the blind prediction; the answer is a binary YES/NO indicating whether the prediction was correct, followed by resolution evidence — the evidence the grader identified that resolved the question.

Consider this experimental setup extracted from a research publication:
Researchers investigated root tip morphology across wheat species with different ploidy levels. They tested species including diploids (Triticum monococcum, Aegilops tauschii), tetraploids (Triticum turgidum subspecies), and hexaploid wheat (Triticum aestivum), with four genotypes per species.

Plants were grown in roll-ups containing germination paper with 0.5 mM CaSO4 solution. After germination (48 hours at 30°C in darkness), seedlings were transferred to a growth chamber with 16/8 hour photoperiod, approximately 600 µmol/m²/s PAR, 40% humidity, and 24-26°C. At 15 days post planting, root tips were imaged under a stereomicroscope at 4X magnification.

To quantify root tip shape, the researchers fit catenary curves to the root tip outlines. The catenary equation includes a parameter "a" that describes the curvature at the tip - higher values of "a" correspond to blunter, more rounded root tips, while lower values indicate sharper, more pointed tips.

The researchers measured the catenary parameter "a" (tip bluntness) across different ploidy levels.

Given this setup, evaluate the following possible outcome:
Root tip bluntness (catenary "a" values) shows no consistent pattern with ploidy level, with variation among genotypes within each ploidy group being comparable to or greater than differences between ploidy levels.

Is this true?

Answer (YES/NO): NO